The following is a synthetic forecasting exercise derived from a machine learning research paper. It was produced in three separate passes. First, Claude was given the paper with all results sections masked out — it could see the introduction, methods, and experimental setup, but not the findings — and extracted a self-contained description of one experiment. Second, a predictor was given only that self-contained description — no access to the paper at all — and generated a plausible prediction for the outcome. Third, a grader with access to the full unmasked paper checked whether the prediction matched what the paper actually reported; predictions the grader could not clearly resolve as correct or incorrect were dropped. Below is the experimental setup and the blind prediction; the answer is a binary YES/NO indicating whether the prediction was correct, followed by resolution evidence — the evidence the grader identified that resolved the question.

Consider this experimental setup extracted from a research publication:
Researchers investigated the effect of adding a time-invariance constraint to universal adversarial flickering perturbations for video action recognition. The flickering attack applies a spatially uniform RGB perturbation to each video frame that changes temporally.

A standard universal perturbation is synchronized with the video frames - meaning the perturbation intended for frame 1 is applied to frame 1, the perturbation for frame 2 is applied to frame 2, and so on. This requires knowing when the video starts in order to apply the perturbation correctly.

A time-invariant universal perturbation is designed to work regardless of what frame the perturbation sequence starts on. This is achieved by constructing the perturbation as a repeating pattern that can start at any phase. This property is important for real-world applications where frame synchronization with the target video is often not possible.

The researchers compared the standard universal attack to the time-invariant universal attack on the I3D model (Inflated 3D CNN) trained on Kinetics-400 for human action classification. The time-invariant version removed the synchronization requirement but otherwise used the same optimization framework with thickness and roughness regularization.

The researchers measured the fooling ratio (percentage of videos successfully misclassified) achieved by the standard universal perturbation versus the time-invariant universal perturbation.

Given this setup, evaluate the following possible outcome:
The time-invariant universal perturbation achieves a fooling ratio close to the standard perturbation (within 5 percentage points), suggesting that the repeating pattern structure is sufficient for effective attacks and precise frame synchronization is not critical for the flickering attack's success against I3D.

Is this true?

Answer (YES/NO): NO